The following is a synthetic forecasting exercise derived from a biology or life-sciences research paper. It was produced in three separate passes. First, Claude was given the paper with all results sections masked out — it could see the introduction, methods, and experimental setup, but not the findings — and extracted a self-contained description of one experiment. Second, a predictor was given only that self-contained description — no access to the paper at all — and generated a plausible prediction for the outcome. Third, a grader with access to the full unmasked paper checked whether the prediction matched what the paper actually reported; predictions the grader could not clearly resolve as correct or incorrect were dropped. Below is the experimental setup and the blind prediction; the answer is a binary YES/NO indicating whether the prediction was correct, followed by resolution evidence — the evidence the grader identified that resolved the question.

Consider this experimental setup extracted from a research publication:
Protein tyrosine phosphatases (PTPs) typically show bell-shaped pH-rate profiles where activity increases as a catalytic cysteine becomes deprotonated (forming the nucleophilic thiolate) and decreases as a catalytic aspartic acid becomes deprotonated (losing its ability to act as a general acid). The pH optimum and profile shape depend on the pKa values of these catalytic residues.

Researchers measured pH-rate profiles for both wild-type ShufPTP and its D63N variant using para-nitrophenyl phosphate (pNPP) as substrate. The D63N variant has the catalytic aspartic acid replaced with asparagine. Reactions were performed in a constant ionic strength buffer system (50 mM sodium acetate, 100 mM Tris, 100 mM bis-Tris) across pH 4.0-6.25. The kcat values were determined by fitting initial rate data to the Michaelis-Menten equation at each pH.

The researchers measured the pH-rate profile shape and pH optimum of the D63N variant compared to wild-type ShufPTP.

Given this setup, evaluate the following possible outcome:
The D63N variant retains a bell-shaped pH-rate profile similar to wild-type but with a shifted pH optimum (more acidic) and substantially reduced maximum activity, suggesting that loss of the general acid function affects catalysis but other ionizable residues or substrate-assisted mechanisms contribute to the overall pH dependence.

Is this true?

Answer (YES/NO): NO